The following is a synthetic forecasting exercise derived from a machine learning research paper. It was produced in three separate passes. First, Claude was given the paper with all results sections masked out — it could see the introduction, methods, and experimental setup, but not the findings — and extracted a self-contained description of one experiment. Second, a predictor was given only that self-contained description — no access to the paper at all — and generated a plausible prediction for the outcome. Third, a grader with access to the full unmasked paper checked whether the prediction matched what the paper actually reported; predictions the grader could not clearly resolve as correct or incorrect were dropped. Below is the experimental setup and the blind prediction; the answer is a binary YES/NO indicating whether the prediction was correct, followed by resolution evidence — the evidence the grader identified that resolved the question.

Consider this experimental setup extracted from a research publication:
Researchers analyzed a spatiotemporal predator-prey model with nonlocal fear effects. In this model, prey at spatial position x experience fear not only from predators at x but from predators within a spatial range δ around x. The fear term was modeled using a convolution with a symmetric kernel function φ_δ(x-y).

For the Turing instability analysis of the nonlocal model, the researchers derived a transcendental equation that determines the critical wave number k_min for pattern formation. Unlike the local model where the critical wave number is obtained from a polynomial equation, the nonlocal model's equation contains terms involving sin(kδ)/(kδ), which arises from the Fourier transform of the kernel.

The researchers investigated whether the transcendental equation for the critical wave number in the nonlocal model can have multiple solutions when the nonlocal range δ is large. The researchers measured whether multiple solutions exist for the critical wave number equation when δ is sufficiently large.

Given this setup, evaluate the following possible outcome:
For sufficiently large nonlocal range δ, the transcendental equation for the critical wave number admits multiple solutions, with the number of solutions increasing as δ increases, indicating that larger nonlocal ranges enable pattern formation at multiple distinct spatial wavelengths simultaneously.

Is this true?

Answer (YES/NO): NO